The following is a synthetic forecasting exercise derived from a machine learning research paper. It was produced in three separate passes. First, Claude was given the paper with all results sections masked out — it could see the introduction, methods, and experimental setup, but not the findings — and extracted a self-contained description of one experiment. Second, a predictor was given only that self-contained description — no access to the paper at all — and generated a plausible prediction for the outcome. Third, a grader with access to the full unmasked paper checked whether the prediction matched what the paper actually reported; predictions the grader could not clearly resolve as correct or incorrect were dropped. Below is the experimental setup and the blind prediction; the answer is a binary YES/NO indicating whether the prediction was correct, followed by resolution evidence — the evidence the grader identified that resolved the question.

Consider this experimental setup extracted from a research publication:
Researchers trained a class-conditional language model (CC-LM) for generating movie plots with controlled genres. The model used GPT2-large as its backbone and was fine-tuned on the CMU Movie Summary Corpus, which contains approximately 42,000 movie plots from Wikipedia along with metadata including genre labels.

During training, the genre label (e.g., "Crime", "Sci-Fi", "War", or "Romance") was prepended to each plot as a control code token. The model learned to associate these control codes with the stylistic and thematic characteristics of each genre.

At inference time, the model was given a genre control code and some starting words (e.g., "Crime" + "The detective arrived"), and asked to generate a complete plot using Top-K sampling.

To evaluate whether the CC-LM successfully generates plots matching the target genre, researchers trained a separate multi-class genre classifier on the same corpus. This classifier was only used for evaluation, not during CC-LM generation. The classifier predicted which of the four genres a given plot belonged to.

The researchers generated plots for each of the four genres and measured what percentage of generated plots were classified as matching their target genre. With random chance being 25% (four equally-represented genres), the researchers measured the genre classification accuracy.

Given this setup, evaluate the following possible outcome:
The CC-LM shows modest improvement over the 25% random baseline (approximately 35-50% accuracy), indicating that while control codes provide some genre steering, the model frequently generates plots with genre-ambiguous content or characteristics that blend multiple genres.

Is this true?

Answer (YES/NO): NO